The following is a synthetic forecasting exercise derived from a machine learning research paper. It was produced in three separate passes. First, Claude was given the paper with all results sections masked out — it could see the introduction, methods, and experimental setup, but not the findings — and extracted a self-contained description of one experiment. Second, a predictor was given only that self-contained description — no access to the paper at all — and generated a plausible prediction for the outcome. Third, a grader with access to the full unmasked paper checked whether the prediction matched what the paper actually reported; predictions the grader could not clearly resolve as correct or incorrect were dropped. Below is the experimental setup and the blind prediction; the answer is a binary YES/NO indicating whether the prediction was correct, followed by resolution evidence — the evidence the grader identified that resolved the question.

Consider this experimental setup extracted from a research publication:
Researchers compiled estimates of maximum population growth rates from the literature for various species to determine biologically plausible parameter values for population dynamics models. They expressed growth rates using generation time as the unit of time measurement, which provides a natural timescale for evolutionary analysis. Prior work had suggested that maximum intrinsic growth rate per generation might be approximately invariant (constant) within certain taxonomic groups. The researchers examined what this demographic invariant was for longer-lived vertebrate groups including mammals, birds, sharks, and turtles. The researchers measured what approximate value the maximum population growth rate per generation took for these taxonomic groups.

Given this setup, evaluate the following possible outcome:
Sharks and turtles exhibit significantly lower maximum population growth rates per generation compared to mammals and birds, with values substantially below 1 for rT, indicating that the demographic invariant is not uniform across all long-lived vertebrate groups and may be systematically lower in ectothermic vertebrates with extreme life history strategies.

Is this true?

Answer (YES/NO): NO